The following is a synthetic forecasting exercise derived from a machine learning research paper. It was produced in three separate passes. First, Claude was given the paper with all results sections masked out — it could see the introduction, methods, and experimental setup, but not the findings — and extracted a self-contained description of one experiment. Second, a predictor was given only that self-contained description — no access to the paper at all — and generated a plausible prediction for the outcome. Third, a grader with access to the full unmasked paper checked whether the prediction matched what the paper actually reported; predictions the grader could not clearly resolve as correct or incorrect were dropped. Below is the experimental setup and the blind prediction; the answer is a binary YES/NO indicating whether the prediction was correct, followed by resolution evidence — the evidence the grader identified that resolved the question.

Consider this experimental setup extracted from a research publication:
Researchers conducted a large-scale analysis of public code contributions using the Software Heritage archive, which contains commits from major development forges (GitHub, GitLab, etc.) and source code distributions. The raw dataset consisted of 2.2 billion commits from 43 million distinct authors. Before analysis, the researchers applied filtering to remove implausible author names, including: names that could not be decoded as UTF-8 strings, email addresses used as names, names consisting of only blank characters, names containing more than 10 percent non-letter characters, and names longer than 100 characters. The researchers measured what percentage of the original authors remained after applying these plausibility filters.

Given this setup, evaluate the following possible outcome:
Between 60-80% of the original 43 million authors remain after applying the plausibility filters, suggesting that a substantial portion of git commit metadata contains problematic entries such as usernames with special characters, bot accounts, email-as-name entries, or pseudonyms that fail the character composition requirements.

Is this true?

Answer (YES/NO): YES